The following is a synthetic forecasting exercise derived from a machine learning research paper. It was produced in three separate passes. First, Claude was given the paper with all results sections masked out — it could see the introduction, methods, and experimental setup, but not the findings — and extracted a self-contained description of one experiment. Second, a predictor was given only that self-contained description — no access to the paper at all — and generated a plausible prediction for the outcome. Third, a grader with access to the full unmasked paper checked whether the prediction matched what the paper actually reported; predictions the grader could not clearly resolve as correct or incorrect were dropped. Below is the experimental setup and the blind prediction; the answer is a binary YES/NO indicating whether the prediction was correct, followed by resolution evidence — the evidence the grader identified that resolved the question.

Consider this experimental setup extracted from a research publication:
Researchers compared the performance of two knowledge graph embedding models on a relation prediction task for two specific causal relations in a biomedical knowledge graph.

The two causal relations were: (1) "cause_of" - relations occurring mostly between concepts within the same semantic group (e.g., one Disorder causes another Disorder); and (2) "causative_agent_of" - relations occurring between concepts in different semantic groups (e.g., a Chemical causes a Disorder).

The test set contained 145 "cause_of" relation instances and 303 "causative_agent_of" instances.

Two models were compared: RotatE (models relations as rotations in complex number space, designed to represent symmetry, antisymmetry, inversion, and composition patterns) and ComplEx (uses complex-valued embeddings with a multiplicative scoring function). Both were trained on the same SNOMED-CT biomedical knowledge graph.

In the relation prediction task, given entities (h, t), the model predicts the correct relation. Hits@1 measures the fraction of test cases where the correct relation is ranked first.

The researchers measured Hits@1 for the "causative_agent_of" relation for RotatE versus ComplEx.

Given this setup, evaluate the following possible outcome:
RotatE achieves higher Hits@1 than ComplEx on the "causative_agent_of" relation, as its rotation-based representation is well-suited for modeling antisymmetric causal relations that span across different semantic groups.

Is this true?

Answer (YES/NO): YES